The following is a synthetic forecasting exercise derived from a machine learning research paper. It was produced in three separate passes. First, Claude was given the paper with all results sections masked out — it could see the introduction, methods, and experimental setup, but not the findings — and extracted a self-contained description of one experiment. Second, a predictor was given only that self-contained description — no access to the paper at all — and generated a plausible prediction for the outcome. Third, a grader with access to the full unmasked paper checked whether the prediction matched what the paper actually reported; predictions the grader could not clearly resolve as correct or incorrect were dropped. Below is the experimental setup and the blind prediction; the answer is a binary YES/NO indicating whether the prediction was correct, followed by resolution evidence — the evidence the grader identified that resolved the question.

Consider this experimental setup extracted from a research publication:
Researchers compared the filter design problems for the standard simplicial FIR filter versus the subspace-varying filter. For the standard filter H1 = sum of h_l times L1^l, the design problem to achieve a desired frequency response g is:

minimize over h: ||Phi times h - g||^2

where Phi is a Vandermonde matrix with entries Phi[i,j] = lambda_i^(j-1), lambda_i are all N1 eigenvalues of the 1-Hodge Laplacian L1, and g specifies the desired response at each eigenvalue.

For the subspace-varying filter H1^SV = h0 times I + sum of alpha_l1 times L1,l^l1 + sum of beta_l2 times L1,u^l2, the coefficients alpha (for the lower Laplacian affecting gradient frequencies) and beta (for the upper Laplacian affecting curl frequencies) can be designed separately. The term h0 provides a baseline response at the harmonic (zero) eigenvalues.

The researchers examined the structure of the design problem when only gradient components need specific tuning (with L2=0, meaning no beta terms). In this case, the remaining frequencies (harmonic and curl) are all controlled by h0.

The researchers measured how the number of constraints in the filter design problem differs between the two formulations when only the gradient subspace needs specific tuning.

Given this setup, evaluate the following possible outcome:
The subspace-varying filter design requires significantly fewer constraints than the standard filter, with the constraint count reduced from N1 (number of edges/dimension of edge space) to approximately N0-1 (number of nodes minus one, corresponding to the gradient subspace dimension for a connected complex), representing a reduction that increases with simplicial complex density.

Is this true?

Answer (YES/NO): NO